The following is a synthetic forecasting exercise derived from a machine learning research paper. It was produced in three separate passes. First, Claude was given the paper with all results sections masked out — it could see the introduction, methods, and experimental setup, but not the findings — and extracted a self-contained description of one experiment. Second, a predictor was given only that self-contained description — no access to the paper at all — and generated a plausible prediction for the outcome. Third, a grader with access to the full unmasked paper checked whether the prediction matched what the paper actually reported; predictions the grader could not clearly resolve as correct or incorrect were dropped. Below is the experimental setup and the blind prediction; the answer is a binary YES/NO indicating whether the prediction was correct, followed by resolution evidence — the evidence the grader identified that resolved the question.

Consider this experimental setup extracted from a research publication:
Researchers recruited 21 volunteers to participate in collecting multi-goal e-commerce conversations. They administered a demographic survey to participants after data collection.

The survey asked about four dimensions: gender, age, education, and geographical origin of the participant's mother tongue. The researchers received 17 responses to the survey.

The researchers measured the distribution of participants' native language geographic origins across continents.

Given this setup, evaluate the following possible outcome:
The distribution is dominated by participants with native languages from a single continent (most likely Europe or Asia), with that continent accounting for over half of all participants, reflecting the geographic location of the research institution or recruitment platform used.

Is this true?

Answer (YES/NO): NO